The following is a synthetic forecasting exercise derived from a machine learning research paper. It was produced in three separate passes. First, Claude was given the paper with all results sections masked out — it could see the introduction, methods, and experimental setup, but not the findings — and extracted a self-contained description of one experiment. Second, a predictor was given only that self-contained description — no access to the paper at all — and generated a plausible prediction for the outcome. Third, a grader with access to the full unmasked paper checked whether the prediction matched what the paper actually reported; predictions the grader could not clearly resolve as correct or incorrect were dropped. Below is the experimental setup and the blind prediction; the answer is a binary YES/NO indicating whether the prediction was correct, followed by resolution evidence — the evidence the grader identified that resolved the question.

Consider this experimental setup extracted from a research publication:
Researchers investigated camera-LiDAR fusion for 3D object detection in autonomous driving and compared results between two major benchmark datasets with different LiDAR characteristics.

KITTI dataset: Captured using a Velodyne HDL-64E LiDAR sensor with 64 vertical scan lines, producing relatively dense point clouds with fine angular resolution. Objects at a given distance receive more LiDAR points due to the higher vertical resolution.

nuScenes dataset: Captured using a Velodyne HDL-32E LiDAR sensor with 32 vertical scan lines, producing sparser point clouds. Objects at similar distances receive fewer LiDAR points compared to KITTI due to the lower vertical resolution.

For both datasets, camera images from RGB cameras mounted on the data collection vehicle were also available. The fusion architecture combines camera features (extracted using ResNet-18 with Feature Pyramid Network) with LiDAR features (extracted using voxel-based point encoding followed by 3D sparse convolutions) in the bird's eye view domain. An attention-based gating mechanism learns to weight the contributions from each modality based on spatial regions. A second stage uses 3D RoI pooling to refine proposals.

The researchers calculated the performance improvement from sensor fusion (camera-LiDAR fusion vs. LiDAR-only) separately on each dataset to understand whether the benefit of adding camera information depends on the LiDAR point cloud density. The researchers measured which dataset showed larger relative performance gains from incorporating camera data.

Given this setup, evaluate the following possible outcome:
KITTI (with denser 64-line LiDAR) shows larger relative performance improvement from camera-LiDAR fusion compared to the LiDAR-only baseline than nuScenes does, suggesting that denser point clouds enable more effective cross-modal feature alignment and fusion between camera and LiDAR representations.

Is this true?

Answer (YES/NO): NO